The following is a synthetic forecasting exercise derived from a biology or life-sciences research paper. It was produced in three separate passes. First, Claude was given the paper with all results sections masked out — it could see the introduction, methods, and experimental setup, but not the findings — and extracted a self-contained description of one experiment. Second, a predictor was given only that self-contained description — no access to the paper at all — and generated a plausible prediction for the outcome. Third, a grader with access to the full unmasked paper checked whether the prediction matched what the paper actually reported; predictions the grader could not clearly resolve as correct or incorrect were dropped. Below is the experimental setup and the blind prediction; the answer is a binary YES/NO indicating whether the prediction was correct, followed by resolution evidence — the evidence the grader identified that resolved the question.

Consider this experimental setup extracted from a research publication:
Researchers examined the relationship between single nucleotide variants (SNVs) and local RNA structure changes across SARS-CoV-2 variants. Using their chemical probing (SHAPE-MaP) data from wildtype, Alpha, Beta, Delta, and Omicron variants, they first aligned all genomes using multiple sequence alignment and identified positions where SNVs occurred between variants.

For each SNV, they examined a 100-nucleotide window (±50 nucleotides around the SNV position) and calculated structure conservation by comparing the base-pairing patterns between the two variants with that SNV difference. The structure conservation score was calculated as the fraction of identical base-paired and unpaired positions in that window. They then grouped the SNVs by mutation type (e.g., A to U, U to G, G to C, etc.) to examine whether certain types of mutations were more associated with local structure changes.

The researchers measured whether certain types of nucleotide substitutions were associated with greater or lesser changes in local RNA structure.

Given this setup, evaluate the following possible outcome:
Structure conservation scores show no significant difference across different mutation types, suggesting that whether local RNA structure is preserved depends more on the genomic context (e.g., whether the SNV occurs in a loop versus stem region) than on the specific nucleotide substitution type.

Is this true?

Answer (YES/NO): NO